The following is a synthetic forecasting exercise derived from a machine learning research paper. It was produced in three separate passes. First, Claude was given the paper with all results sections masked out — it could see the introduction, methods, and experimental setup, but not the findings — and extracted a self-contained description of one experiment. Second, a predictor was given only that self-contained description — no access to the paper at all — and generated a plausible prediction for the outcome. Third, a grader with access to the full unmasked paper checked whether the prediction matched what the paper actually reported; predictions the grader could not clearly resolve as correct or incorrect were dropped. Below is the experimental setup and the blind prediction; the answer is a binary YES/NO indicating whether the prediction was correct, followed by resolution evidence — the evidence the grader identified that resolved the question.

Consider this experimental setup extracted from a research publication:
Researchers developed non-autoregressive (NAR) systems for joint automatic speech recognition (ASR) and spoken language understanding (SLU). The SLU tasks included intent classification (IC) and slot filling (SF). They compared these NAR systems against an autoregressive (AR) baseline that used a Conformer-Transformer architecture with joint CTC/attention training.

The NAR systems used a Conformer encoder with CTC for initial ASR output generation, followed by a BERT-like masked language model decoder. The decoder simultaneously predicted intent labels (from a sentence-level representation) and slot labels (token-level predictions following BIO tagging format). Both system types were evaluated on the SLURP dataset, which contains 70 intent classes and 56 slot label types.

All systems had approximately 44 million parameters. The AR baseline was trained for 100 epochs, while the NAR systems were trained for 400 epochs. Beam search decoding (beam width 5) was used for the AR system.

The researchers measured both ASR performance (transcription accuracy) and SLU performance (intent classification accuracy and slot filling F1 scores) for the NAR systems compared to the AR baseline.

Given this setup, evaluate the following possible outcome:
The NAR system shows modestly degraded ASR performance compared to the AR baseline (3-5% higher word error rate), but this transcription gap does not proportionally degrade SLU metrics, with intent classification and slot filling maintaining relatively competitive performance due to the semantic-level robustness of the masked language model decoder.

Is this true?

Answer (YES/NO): NO